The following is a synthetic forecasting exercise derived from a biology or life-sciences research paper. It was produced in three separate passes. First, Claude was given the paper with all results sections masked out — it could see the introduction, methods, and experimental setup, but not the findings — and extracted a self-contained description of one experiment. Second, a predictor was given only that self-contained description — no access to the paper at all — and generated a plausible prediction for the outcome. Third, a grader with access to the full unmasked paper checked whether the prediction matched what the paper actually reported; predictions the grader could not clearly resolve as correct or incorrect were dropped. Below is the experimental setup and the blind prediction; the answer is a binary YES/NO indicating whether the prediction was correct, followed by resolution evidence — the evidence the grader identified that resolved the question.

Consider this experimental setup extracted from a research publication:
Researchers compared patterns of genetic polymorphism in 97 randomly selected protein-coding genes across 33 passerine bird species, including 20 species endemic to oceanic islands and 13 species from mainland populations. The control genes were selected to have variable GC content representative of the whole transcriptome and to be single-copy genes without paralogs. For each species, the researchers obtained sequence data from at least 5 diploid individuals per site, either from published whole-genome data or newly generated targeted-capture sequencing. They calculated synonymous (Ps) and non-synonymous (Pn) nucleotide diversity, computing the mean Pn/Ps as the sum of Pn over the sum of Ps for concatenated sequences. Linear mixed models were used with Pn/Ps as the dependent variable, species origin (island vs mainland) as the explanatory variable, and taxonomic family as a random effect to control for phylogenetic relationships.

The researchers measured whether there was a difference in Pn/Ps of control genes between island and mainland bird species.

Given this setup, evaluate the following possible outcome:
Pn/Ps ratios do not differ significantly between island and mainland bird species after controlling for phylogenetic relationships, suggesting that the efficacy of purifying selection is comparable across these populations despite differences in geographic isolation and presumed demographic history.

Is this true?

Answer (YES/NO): NO